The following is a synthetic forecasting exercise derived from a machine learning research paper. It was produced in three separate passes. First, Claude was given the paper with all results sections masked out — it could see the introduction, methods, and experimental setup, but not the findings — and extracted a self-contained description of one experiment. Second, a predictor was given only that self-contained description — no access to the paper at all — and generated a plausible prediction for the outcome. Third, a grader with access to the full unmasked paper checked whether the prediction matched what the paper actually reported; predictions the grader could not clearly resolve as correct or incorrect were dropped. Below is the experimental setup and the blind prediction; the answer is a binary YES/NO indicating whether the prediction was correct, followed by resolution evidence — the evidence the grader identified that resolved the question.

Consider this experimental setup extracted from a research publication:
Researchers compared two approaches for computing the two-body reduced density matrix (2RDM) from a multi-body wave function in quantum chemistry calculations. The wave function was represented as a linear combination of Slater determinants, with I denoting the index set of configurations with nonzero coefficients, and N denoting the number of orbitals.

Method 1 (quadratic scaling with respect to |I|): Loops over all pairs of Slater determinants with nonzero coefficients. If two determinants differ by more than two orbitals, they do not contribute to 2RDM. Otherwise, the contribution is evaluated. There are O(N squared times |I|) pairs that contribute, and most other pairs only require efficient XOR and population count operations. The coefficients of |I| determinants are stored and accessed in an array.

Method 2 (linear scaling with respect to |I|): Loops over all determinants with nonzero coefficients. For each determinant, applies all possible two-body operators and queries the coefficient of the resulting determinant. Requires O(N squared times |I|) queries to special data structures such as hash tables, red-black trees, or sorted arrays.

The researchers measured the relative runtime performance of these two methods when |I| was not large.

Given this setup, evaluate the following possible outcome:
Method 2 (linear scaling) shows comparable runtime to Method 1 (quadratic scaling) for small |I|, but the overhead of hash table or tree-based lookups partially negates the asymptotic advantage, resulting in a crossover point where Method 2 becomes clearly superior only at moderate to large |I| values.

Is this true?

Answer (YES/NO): NO